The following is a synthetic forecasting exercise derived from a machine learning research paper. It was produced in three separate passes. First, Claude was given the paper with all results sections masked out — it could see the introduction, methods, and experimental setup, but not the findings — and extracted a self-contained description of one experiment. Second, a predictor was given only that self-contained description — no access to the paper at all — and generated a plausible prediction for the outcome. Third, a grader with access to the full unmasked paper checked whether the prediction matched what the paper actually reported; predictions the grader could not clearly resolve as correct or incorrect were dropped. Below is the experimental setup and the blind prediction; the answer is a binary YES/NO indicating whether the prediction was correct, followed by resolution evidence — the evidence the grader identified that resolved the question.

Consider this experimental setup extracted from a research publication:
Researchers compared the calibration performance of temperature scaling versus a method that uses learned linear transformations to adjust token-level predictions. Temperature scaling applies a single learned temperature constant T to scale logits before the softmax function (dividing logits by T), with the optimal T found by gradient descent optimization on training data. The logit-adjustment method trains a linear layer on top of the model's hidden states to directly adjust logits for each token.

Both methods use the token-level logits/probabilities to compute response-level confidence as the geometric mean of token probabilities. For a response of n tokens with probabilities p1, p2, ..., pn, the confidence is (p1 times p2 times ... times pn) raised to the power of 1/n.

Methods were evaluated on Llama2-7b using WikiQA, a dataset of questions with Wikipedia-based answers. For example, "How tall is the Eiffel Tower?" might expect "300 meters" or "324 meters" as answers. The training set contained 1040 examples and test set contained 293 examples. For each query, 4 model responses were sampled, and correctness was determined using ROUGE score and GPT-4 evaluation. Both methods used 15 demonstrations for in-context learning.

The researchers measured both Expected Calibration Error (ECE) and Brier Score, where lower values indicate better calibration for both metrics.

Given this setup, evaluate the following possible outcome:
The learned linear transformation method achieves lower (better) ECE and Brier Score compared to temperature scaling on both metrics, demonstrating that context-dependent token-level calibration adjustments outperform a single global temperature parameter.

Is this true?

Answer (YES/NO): NO